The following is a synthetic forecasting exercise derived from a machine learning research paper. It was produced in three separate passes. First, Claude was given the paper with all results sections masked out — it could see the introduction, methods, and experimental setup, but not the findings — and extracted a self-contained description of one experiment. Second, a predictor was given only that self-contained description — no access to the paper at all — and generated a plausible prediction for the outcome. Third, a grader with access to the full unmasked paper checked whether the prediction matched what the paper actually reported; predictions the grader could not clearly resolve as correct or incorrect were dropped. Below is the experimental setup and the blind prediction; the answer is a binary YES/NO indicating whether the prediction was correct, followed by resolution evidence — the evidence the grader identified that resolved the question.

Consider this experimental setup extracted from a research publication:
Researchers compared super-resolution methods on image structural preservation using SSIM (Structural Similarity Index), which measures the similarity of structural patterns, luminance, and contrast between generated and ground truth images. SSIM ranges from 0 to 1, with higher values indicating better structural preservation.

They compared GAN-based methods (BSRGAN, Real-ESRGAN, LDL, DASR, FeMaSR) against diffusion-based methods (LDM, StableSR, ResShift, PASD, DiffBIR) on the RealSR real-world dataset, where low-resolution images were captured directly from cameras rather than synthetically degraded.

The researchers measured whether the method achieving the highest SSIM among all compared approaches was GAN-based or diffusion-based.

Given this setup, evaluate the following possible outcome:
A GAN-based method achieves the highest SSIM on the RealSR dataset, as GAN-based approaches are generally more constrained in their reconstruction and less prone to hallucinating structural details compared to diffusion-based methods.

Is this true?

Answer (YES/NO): YES